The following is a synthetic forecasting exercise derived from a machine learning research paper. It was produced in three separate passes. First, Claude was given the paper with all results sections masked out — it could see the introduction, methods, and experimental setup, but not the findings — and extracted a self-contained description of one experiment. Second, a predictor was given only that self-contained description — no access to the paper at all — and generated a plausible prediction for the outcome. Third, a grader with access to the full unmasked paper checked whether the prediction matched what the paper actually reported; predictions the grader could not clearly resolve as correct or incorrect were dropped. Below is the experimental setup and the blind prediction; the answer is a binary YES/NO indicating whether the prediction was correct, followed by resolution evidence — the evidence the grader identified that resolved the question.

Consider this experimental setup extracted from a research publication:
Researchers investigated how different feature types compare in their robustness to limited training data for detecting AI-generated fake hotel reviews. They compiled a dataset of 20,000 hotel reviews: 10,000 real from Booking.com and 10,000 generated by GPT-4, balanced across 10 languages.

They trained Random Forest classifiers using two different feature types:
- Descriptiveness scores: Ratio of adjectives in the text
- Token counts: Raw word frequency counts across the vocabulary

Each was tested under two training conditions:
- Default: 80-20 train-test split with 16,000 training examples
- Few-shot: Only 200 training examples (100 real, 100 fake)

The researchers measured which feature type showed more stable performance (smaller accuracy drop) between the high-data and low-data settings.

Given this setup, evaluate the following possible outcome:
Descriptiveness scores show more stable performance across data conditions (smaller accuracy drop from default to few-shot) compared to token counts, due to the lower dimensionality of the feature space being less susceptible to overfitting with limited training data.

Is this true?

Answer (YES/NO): YES